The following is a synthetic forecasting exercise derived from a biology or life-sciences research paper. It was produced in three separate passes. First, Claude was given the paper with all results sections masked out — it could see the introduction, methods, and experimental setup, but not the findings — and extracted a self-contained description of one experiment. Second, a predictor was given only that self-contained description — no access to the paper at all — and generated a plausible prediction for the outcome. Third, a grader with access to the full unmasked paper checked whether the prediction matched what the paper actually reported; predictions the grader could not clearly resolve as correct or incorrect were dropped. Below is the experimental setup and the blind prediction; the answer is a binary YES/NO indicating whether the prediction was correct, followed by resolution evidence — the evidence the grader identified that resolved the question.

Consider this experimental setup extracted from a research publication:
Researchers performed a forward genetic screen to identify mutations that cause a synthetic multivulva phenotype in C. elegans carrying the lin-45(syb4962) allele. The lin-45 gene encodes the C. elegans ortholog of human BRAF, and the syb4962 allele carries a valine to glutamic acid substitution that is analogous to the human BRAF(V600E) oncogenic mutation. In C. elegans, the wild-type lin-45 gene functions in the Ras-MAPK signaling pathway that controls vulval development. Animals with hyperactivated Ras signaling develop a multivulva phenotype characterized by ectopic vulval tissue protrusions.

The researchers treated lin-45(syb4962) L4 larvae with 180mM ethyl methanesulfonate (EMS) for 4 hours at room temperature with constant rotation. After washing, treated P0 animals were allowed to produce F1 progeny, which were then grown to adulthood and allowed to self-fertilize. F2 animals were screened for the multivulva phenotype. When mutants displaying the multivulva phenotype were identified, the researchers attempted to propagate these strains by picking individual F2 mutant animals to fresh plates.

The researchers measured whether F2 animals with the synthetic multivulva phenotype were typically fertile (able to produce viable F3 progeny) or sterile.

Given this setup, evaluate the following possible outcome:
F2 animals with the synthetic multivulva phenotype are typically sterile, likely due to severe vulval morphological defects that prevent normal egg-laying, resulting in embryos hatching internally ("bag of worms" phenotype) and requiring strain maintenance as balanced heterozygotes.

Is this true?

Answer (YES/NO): NO